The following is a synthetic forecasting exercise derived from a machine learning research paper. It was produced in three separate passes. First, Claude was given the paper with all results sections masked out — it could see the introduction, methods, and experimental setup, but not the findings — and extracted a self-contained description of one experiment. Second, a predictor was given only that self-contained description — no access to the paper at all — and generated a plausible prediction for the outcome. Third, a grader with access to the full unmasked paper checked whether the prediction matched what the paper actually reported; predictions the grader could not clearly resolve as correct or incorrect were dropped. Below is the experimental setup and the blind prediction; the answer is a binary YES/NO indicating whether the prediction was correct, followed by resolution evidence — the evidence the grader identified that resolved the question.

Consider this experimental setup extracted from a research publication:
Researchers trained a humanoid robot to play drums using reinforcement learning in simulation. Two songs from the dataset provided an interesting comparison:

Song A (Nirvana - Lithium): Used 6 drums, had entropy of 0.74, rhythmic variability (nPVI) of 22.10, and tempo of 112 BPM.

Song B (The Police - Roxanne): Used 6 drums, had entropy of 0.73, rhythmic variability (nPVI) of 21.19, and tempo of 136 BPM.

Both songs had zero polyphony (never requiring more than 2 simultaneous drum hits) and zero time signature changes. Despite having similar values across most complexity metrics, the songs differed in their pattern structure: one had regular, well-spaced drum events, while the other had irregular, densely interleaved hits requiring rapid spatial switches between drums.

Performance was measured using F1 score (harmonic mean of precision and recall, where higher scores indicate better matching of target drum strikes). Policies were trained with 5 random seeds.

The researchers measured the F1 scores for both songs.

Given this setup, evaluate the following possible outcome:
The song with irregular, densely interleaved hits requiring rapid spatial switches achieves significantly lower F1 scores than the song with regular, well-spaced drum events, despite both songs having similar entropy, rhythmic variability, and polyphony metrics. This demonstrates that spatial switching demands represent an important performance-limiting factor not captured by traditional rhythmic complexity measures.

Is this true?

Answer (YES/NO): YES